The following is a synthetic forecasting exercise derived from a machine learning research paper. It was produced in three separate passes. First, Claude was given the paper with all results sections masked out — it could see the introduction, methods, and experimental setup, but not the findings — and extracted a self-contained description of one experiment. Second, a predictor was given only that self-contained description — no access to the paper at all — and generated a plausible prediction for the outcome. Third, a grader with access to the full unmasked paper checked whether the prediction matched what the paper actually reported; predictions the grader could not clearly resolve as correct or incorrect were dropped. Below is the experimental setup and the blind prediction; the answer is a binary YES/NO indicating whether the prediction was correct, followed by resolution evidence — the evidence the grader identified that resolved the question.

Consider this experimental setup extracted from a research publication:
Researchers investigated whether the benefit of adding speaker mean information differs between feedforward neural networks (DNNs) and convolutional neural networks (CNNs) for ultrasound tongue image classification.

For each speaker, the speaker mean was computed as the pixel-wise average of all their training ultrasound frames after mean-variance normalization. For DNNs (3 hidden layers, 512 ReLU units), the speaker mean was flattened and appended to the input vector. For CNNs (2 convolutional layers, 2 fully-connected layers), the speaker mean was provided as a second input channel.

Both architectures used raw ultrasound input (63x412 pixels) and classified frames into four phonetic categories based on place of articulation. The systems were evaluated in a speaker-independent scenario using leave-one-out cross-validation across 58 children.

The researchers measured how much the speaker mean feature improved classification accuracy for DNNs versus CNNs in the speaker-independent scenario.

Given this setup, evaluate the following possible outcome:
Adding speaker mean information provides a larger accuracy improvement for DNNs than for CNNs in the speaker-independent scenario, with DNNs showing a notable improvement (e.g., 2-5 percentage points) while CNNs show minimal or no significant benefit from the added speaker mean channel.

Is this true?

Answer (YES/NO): NO